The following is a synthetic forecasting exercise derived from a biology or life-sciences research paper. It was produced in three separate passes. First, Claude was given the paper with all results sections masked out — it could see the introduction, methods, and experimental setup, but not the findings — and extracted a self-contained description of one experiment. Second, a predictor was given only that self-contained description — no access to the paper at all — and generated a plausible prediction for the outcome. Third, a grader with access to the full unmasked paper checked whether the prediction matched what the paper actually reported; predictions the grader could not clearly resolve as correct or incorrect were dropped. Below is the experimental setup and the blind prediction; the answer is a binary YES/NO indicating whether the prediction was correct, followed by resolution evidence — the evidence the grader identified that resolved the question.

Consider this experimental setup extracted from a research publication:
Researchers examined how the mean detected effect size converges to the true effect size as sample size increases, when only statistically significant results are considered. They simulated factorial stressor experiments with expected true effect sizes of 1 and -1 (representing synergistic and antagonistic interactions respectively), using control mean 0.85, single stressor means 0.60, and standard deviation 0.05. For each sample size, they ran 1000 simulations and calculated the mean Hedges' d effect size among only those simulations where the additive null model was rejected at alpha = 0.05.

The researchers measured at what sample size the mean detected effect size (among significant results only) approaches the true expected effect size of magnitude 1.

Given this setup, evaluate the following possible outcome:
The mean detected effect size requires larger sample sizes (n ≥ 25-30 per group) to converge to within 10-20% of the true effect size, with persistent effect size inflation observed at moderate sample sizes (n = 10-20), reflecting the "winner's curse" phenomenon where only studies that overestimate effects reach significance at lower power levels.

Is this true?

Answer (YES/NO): NO